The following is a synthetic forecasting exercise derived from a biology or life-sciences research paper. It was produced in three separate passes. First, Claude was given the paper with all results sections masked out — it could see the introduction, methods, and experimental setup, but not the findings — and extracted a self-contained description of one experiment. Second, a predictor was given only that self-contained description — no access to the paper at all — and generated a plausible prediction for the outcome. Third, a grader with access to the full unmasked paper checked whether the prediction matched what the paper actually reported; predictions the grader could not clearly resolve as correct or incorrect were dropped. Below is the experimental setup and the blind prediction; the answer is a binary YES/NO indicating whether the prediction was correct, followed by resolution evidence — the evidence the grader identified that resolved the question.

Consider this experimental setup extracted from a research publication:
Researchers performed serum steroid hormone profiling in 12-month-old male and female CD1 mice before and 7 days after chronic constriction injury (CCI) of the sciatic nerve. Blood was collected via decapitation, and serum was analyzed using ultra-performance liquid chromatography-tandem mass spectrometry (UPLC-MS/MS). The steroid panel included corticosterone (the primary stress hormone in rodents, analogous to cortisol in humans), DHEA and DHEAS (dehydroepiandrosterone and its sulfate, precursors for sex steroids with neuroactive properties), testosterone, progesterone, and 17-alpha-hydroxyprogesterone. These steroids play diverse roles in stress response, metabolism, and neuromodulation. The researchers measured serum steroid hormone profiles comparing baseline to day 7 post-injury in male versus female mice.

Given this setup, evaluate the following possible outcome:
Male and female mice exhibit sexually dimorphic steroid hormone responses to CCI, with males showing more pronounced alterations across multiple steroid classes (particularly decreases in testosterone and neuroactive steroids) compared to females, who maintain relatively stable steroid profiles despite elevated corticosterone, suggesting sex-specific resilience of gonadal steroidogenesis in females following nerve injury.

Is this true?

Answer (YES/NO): NO